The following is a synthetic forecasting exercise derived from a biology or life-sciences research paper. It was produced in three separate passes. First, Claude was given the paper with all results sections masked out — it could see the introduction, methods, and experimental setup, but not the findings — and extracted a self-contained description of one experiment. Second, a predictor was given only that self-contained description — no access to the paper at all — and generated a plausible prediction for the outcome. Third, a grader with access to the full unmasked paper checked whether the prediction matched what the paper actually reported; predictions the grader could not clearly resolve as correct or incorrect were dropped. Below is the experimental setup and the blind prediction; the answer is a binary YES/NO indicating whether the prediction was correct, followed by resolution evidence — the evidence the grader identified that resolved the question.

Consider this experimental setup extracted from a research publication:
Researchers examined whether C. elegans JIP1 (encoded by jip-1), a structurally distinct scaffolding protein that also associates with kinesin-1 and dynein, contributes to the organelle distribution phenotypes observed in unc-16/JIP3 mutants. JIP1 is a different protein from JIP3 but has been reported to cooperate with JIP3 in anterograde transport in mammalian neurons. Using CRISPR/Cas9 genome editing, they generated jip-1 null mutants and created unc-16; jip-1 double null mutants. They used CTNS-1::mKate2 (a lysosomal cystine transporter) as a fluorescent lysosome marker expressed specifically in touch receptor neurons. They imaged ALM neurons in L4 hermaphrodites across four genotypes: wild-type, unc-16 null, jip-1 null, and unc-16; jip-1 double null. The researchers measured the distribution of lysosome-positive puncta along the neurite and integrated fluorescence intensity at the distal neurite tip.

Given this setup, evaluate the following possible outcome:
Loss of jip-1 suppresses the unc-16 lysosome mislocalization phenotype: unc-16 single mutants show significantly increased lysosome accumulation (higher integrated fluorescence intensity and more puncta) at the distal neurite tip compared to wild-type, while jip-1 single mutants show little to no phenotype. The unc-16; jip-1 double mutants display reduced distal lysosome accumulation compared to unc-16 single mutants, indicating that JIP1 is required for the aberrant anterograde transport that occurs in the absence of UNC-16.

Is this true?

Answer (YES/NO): NO